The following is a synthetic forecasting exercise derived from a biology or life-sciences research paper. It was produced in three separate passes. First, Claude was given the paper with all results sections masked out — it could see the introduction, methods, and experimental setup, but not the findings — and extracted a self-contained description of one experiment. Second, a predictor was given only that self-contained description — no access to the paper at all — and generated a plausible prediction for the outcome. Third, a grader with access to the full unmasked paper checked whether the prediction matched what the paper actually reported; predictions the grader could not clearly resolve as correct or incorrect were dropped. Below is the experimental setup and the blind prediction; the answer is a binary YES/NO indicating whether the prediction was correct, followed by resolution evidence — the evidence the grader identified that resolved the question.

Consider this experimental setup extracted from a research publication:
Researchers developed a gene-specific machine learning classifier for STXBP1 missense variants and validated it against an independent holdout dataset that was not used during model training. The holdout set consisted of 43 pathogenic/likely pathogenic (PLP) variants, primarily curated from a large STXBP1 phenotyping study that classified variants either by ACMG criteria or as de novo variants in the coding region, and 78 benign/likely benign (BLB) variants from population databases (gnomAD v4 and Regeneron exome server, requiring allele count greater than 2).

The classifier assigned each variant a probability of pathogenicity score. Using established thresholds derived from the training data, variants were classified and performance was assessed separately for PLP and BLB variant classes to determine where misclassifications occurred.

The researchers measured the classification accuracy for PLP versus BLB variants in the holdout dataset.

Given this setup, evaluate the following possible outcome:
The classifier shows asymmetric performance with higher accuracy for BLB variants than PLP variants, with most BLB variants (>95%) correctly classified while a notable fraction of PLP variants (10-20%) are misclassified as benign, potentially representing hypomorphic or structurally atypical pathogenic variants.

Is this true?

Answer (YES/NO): NO